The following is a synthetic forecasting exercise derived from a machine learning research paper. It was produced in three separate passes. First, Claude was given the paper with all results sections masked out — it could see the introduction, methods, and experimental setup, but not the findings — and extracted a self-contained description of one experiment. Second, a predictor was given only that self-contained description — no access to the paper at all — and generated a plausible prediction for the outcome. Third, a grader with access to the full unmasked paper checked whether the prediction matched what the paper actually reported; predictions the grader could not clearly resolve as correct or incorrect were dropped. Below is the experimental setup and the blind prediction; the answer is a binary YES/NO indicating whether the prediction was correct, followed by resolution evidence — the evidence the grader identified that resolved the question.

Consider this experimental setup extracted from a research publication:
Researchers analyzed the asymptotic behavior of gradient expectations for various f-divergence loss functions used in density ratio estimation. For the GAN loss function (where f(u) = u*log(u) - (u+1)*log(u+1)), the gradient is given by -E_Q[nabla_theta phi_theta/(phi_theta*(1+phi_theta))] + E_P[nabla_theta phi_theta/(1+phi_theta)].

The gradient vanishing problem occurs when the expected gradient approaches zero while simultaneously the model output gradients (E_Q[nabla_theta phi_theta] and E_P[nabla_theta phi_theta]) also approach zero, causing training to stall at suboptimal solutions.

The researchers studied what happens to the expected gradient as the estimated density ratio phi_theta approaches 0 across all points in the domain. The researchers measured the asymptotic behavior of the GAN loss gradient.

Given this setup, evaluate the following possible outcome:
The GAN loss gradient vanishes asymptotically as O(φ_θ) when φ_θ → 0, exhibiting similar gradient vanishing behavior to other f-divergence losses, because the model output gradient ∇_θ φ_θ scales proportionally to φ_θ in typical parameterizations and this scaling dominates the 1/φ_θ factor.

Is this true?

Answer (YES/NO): NO